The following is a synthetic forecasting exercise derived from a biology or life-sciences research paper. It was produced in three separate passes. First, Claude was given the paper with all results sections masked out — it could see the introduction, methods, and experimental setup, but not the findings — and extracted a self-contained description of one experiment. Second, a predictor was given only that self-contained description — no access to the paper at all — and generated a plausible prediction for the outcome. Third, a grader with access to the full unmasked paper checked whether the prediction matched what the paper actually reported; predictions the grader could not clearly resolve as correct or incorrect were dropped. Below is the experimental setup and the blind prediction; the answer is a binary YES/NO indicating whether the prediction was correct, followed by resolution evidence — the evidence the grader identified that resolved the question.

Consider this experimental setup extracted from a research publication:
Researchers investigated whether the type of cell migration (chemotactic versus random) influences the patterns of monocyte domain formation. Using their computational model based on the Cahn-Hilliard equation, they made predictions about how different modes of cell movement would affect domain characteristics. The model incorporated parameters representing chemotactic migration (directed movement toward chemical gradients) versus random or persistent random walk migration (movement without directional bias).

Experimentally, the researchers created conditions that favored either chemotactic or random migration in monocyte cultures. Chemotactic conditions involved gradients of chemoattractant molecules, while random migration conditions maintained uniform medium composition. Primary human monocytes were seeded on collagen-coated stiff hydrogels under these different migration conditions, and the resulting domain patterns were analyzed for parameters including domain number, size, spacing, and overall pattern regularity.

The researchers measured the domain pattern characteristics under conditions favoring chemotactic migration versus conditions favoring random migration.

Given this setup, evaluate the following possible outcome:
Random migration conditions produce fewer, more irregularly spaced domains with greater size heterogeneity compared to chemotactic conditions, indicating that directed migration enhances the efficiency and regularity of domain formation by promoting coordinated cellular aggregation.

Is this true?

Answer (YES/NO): NO